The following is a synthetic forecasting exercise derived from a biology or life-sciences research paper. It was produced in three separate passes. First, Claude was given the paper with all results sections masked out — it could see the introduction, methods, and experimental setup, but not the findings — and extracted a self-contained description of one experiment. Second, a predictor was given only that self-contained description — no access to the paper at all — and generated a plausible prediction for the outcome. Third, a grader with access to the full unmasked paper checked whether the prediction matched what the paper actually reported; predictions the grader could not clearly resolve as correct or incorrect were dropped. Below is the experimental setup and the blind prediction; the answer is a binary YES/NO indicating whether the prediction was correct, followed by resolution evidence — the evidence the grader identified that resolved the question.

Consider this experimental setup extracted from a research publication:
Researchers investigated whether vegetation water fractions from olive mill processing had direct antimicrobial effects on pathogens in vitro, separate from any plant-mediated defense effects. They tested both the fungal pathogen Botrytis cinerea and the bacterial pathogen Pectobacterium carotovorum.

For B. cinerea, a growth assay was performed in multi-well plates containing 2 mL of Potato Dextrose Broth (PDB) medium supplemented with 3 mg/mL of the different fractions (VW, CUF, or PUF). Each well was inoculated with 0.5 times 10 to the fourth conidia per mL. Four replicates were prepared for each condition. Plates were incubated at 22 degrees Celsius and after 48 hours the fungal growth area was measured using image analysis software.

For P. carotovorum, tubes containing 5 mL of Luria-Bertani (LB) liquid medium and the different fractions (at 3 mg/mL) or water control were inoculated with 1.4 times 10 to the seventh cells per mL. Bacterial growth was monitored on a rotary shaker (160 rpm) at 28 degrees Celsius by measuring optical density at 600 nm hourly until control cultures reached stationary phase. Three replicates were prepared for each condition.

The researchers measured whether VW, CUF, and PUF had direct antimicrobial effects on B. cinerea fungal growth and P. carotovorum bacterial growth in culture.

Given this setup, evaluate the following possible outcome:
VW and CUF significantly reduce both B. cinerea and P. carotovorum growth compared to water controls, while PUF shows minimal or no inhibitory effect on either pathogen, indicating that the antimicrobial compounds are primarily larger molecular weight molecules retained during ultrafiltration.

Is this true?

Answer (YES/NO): NO